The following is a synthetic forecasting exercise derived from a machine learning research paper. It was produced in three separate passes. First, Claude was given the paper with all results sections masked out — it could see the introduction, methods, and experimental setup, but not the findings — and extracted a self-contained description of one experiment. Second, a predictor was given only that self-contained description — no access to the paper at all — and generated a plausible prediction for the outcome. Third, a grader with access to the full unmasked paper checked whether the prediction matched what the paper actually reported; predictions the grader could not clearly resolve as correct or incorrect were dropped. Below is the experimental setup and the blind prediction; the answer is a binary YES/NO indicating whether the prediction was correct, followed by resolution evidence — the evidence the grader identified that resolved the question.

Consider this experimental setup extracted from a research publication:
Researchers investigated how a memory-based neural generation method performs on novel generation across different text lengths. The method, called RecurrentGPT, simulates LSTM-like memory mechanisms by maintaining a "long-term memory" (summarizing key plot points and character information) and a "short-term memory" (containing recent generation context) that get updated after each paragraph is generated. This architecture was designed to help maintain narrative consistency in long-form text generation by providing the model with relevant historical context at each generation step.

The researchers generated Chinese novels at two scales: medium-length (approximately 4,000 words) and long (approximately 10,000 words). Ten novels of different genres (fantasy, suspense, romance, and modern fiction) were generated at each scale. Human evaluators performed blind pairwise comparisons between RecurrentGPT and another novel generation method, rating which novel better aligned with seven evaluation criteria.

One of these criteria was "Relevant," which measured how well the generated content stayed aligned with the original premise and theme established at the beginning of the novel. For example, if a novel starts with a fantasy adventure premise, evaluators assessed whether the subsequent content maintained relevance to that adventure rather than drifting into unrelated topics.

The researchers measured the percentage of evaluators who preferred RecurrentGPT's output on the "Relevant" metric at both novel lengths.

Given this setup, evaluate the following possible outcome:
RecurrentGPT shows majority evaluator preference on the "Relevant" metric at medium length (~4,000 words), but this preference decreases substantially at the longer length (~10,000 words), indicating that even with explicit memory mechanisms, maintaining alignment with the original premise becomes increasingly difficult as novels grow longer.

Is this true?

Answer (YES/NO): NO